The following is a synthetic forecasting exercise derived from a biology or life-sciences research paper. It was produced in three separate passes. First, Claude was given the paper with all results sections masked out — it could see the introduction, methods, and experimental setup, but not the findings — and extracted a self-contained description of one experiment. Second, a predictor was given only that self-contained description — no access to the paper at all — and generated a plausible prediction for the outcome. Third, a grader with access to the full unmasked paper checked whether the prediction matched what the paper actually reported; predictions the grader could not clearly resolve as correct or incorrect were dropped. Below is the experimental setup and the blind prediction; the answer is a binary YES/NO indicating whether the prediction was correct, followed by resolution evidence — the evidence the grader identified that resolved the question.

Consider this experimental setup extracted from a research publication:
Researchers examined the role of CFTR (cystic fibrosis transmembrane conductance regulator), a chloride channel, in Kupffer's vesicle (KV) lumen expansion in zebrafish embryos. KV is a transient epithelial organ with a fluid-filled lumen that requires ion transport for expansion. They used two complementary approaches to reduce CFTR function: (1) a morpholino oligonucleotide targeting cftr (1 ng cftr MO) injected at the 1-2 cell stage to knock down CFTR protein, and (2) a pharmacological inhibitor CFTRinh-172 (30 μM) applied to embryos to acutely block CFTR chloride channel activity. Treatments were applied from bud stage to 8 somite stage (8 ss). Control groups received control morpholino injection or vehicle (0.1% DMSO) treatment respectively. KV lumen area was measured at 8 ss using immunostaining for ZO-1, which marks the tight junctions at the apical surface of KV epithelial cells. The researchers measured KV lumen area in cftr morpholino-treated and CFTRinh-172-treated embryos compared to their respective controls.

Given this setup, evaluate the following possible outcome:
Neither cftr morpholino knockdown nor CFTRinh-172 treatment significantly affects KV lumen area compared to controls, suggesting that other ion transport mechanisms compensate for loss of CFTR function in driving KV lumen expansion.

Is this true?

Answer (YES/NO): NO